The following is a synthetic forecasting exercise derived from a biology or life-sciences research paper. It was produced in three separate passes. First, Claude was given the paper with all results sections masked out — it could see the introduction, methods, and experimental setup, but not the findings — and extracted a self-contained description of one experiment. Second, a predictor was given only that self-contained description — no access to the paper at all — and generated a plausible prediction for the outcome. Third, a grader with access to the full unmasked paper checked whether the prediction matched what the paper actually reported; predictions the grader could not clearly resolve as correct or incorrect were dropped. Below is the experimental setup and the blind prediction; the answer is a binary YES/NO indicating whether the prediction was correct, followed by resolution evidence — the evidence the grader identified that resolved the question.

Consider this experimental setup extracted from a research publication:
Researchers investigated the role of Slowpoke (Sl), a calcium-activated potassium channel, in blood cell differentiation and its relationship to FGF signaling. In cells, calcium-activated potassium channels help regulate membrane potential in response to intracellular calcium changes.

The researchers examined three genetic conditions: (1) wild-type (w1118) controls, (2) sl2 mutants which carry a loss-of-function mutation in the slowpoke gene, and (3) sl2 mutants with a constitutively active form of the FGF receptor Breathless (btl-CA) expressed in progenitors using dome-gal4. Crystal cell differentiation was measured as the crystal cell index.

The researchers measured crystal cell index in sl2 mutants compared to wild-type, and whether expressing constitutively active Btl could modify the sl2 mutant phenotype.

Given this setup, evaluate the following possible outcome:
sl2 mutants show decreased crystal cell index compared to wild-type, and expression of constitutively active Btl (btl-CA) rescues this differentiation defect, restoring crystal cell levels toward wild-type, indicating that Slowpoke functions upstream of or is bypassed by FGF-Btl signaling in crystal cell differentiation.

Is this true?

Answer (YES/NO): NO